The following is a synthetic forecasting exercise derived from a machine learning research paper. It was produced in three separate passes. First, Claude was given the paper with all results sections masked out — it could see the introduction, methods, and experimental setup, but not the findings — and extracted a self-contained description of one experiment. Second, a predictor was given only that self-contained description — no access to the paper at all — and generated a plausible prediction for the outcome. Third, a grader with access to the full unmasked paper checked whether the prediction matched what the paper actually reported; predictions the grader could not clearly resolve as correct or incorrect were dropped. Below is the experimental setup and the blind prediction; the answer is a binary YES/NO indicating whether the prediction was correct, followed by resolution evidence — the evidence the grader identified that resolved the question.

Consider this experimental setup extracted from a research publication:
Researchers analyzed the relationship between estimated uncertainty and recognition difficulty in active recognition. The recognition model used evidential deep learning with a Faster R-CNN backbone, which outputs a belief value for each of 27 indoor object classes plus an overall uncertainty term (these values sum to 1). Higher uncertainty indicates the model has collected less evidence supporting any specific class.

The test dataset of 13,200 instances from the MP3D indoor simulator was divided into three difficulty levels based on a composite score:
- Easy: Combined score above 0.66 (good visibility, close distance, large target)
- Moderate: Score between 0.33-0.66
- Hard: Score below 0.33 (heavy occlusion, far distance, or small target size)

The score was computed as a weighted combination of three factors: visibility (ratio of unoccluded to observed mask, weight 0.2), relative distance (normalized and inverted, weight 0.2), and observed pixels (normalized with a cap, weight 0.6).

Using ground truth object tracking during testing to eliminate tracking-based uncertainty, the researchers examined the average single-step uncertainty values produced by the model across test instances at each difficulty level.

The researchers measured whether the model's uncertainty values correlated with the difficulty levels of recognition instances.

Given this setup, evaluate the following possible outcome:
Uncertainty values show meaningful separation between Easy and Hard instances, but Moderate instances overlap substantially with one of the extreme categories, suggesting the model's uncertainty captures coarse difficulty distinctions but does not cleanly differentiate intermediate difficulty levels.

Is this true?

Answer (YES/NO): NO